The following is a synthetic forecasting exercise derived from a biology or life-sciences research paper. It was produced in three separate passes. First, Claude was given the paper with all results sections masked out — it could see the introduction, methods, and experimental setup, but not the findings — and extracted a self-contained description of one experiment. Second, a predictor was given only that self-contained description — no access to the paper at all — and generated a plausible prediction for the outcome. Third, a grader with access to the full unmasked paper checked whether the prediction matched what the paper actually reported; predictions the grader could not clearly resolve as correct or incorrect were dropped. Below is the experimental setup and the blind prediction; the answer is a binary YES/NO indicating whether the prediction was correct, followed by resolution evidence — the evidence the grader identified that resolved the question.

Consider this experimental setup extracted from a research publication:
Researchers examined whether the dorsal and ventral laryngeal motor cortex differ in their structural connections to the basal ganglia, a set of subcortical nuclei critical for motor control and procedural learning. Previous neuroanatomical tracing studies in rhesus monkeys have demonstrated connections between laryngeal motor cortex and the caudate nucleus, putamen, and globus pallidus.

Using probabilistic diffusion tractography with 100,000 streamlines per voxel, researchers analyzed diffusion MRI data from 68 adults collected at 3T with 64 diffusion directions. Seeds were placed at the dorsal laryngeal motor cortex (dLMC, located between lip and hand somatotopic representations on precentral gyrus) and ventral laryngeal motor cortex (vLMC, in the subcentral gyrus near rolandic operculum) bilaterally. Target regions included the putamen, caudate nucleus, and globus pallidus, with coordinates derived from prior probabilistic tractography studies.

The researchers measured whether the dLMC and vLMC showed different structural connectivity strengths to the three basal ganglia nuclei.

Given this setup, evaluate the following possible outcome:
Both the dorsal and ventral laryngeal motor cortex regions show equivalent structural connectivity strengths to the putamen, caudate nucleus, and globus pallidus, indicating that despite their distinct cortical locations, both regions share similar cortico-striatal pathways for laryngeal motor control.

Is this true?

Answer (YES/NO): NO